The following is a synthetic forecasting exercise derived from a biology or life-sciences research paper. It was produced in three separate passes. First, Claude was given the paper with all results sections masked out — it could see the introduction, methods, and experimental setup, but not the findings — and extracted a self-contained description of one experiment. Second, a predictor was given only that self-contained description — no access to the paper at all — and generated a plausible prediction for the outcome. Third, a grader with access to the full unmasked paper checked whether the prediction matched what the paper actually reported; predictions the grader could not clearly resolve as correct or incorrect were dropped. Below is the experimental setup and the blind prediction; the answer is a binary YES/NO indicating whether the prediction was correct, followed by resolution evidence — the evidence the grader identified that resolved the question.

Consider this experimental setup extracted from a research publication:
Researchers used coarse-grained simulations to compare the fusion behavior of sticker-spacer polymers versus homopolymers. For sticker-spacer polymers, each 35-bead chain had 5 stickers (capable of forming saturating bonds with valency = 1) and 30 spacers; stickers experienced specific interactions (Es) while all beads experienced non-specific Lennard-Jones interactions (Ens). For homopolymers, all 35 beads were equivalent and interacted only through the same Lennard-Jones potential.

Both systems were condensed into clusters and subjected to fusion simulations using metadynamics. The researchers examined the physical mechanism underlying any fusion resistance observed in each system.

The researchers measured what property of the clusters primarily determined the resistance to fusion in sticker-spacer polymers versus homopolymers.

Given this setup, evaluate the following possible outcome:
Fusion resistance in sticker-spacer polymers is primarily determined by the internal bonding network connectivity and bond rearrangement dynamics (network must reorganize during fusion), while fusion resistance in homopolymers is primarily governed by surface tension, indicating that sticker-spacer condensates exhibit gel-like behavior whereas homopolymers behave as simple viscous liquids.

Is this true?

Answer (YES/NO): NO